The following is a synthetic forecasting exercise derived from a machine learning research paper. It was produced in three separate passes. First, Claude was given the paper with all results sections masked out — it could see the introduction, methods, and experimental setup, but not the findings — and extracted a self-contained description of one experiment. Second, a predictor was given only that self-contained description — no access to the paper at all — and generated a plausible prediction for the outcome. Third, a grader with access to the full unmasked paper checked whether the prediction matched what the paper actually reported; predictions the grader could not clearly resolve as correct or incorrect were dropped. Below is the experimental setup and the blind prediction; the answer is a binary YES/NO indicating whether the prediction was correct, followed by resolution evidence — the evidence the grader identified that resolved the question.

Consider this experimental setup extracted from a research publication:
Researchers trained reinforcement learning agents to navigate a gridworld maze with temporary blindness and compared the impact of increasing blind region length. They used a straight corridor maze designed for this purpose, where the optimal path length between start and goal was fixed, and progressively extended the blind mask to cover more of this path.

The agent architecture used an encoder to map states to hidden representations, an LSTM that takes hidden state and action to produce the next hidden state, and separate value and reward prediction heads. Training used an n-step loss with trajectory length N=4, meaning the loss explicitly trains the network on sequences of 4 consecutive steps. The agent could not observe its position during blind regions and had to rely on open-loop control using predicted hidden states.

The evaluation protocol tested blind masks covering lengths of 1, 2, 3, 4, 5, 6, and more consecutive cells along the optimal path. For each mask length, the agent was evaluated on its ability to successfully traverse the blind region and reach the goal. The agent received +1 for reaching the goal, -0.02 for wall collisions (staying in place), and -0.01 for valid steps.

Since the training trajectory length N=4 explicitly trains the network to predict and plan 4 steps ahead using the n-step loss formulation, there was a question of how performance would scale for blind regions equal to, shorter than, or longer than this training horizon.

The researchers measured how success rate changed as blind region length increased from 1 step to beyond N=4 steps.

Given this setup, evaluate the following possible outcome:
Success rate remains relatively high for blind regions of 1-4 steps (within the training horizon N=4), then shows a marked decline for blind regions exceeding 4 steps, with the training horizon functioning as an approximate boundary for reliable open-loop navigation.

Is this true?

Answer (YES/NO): NO